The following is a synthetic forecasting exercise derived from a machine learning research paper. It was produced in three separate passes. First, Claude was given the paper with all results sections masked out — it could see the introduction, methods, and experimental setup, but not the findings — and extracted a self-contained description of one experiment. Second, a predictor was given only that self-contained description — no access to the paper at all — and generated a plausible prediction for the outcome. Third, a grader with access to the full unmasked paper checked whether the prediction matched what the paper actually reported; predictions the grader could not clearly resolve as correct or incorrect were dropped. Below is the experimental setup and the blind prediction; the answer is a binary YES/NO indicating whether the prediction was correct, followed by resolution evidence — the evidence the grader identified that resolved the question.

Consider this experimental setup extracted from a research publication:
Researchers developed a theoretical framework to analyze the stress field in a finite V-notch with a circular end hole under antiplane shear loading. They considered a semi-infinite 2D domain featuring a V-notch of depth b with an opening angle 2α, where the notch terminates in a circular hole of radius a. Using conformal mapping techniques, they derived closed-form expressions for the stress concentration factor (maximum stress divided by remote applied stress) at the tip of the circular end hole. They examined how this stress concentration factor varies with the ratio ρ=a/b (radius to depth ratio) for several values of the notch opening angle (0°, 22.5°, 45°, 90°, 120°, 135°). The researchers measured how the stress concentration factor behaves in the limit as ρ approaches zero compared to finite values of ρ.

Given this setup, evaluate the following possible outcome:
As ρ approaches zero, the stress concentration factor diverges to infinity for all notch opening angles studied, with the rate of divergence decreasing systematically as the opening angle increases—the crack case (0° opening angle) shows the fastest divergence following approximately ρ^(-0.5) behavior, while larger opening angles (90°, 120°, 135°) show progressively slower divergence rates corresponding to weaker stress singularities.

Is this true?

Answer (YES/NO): YES